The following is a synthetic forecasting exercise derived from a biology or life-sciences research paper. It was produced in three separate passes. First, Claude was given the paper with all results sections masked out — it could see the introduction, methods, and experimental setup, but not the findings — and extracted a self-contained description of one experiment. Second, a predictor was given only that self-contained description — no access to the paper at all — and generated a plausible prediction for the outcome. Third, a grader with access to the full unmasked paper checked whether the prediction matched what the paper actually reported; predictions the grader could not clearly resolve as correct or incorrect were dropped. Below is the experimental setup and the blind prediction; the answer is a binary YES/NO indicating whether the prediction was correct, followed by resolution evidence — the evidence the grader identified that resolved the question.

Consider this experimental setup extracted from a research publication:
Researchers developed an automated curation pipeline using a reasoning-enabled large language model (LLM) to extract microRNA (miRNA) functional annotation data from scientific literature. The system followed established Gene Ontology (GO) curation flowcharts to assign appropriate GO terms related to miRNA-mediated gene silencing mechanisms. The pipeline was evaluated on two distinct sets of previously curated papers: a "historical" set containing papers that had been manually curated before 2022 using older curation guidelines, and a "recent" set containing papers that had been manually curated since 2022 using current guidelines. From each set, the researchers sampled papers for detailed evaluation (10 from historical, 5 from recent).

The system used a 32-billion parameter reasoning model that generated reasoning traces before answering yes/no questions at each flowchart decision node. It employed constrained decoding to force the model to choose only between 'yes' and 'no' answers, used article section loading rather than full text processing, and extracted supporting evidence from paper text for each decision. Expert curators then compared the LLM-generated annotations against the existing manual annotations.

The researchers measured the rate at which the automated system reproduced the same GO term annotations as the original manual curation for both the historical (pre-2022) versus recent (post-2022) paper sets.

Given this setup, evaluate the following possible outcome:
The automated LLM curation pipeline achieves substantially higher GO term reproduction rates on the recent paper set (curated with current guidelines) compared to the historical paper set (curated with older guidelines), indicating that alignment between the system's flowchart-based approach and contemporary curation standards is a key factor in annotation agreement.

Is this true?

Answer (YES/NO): YES